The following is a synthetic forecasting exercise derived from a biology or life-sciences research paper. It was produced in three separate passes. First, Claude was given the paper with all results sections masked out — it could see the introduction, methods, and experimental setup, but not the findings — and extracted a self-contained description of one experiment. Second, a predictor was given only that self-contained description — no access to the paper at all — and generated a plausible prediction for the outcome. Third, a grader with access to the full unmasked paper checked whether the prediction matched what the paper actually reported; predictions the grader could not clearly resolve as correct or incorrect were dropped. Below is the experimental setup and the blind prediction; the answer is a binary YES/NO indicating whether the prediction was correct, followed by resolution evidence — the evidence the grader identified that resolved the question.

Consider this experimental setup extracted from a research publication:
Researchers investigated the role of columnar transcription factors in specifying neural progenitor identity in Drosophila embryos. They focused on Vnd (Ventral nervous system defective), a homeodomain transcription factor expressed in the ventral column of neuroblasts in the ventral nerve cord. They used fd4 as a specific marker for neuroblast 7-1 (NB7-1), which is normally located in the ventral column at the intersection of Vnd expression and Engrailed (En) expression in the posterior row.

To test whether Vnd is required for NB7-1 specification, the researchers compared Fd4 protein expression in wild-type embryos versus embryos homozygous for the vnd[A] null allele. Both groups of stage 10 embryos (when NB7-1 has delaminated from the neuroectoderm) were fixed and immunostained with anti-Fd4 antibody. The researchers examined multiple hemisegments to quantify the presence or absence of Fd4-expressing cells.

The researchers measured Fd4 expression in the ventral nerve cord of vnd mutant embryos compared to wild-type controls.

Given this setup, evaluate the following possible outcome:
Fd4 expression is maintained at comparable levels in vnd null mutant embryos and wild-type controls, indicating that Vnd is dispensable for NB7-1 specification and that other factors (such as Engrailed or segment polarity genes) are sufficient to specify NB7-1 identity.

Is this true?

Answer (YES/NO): NO